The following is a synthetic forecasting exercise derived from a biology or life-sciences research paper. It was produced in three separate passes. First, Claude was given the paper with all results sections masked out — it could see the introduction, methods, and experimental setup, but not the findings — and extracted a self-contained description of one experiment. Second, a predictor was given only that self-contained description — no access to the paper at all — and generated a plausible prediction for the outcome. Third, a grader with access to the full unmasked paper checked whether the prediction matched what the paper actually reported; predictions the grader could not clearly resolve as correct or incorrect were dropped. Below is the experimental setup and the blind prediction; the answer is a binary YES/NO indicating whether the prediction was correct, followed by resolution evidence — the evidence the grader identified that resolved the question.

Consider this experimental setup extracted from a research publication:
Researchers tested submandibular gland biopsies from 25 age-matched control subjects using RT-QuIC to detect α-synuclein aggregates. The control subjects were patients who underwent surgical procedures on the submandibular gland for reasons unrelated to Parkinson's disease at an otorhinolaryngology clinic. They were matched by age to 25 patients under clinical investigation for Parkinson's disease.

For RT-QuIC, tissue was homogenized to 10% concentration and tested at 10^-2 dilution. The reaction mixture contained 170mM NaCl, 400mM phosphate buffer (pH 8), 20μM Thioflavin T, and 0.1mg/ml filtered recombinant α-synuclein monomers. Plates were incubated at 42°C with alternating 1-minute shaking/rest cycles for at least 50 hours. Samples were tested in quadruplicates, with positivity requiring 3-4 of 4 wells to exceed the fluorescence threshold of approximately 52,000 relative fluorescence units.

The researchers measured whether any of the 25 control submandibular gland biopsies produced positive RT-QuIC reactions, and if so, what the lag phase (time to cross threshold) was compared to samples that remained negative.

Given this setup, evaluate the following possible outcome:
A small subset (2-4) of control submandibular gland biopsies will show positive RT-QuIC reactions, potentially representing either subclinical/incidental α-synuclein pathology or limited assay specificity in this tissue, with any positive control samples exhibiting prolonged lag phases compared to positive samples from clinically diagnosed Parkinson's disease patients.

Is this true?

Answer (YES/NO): NO